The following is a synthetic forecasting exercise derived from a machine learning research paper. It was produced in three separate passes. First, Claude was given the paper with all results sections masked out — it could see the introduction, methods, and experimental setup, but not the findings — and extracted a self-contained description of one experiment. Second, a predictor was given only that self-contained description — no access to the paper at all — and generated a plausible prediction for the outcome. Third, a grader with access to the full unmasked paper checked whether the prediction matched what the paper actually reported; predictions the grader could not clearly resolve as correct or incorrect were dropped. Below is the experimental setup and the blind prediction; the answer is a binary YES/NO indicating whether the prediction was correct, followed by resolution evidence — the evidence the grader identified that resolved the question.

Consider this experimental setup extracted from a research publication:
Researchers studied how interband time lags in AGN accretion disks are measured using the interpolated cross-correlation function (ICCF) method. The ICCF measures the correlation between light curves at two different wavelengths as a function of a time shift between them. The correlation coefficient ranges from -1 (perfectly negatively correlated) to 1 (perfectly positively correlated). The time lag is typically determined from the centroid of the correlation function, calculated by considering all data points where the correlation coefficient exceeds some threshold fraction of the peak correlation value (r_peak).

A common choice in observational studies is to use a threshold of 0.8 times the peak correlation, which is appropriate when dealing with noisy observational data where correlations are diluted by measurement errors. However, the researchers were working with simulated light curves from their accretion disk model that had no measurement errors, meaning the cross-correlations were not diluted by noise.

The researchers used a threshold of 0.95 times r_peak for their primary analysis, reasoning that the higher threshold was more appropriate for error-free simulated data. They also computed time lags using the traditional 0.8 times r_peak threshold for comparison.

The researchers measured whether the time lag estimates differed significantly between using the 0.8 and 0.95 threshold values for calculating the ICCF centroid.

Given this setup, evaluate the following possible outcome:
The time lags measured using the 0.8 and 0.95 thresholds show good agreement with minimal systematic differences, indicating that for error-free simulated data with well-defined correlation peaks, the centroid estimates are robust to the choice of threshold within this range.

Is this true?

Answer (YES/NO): YES